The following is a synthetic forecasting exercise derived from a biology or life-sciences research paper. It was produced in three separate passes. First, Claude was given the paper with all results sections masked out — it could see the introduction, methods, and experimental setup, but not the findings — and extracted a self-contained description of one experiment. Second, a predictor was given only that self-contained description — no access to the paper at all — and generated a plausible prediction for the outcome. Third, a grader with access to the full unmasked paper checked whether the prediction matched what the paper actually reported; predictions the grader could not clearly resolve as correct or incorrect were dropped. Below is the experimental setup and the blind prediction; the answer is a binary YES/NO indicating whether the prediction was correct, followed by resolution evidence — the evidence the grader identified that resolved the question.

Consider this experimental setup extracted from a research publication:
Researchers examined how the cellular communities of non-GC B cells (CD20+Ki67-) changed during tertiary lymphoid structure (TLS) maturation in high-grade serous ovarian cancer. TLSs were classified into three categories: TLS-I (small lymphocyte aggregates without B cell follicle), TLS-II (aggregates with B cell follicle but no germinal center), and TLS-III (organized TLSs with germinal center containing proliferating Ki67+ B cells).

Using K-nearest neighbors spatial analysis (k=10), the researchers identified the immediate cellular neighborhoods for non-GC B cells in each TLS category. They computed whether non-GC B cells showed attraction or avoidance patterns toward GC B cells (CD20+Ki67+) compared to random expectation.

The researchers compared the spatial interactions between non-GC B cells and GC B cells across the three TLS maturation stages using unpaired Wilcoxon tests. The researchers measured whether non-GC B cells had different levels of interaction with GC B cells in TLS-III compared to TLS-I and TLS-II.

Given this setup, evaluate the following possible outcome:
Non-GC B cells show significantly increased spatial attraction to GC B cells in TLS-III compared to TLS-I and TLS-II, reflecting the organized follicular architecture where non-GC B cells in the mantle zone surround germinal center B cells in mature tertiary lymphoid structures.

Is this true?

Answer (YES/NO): NO